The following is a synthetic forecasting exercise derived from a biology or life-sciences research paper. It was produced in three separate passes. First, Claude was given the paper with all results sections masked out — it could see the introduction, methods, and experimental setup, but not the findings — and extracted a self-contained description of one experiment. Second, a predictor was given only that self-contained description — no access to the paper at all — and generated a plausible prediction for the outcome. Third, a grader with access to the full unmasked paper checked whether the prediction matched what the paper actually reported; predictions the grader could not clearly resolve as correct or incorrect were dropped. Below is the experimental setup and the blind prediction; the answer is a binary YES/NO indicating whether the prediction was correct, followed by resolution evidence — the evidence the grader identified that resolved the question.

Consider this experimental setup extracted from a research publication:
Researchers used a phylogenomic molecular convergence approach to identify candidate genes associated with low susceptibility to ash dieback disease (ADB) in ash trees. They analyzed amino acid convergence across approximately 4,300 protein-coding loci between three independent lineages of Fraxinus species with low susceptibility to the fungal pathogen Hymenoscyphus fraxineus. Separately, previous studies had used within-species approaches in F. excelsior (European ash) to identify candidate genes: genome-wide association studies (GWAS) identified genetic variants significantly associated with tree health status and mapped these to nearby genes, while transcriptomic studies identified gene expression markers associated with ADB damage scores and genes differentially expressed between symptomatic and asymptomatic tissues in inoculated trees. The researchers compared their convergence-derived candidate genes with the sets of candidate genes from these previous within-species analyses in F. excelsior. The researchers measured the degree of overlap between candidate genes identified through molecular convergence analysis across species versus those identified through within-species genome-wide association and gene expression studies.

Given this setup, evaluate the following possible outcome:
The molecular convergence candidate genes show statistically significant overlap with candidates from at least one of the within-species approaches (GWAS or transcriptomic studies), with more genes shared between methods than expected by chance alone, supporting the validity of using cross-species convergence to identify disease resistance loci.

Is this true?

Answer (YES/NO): NO